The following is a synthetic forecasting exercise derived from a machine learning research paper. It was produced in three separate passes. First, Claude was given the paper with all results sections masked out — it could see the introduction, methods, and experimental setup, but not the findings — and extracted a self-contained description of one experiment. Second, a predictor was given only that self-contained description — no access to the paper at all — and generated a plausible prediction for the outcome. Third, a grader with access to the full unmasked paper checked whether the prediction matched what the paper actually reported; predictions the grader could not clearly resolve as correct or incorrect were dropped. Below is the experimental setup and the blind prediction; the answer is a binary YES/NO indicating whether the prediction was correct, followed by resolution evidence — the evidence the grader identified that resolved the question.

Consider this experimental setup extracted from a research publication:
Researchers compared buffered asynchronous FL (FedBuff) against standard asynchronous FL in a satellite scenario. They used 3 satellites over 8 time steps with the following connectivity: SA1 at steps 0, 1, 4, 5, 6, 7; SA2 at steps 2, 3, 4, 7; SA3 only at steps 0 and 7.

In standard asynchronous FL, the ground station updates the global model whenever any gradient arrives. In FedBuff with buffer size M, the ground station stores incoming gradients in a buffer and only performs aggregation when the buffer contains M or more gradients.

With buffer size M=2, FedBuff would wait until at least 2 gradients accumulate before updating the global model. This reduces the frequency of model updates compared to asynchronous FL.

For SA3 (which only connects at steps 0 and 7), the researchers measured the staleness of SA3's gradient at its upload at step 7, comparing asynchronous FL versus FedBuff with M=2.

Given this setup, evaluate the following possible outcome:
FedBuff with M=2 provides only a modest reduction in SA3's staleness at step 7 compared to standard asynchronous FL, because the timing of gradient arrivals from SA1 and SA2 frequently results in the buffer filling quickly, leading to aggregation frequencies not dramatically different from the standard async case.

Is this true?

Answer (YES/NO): NO